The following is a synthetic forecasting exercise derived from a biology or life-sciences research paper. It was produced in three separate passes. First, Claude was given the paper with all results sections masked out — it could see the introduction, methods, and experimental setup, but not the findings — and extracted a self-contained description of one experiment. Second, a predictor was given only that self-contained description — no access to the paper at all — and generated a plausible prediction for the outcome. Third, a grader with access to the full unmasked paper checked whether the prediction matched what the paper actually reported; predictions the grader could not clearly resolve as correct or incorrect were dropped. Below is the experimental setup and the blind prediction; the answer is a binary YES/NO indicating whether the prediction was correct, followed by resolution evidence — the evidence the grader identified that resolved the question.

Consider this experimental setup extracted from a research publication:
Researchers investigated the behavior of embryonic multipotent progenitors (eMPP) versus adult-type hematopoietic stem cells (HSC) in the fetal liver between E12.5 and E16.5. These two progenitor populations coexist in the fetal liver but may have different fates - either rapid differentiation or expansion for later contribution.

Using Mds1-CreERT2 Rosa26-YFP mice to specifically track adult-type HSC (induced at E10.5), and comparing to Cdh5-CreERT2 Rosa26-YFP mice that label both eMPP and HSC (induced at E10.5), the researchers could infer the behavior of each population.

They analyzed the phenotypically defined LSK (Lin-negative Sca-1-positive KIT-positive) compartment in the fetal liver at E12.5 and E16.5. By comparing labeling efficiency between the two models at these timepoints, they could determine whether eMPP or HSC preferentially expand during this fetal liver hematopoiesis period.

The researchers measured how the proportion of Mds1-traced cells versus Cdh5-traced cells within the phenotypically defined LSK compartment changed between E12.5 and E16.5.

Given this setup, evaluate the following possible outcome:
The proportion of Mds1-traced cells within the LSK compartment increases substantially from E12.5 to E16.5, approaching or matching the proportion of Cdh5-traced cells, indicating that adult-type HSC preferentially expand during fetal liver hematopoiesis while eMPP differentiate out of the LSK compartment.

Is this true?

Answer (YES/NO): YES